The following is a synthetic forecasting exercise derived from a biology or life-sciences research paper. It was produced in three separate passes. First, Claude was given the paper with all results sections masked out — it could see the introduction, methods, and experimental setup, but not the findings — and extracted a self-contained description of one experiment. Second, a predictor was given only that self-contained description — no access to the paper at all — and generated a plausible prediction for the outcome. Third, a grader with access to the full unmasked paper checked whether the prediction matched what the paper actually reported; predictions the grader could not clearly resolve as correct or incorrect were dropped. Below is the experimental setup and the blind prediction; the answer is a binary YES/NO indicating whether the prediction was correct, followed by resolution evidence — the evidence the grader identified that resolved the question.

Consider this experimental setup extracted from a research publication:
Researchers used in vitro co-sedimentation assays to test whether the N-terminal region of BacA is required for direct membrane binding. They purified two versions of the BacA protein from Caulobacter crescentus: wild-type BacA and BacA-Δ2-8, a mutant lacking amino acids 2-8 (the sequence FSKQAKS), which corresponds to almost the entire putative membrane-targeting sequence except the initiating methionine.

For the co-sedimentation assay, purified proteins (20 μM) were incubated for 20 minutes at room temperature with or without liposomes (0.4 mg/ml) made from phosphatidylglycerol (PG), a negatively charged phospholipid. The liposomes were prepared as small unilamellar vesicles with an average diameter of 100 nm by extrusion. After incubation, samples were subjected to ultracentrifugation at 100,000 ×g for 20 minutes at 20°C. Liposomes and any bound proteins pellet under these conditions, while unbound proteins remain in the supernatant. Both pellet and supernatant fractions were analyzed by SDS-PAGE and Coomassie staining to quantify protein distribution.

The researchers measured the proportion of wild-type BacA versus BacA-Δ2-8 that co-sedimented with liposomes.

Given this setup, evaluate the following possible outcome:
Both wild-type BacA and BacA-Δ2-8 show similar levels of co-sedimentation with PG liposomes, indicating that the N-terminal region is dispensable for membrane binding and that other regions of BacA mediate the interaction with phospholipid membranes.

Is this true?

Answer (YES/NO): NO